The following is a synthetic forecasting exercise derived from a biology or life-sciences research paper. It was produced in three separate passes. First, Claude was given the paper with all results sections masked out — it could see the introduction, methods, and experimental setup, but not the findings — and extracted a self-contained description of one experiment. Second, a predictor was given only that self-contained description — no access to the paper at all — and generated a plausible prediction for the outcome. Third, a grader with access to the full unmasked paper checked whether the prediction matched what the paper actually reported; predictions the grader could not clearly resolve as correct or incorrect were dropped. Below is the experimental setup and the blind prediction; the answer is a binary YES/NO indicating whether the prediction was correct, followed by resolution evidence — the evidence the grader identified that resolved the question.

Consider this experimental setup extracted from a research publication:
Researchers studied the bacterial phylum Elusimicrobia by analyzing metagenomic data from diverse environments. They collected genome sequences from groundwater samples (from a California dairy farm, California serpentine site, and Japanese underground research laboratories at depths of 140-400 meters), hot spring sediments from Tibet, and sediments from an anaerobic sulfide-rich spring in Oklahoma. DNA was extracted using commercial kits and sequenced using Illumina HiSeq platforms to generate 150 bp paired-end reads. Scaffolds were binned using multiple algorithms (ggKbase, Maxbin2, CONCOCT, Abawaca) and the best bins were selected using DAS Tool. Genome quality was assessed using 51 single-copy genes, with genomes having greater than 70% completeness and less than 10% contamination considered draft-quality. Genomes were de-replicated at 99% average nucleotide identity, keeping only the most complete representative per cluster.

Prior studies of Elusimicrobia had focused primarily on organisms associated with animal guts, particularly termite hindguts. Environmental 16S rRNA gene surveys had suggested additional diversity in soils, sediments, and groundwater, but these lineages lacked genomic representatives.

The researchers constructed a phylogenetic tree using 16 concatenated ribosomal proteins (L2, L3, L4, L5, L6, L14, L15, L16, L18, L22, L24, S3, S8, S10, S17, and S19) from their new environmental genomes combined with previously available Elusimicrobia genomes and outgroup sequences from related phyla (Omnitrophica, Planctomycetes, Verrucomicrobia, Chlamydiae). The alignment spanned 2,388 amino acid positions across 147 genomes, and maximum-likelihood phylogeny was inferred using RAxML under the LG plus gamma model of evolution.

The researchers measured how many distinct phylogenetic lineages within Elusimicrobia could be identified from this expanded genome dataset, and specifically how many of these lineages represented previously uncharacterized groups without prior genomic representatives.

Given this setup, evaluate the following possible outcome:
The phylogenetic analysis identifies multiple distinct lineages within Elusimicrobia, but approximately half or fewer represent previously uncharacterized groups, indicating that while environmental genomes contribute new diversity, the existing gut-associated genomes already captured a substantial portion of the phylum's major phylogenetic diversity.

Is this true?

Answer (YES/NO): NO